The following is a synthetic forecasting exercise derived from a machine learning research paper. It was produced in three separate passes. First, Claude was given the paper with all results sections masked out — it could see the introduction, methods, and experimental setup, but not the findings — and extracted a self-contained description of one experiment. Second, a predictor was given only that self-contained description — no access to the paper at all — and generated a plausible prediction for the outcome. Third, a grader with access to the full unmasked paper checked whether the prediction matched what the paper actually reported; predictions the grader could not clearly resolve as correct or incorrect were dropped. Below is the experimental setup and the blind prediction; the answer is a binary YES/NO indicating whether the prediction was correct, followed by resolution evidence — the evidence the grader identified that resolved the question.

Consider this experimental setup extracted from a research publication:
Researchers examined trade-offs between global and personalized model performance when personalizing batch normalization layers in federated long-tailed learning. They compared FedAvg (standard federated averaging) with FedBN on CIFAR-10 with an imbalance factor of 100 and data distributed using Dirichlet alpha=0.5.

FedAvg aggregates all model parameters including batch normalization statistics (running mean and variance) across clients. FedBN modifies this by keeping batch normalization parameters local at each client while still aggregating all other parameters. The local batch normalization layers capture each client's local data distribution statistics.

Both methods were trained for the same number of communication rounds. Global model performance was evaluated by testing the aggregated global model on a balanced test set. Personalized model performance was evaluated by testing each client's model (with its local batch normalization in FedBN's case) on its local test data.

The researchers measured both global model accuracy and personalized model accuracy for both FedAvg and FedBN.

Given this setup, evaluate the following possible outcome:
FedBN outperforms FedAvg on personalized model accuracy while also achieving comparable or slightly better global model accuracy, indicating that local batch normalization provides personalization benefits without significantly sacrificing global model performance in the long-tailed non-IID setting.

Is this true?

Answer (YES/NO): NO